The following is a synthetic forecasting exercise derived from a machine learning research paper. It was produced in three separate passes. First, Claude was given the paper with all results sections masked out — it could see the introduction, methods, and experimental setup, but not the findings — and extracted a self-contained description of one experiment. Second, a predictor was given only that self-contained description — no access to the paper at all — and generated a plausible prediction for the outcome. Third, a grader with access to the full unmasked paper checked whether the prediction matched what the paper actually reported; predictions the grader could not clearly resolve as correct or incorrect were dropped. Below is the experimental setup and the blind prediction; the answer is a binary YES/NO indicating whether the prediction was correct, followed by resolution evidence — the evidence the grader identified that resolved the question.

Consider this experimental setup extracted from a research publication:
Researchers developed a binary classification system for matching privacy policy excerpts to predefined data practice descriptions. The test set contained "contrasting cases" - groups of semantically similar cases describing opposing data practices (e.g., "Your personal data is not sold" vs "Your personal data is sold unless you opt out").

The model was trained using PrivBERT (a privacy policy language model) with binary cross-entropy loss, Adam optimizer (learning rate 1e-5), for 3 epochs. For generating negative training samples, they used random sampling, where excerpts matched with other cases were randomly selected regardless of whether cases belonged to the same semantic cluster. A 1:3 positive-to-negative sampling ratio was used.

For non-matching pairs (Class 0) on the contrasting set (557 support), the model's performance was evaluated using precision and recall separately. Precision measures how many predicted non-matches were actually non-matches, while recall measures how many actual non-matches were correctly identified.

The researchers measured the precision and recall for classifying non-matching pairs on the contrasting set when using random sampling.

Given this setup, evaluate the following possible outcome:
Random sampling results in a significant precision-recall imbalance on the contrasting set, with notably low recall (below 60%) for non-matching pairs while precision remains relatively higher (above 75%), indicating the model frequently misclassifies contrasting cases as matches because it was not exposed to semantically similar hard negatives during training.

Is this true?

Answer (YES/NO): NO